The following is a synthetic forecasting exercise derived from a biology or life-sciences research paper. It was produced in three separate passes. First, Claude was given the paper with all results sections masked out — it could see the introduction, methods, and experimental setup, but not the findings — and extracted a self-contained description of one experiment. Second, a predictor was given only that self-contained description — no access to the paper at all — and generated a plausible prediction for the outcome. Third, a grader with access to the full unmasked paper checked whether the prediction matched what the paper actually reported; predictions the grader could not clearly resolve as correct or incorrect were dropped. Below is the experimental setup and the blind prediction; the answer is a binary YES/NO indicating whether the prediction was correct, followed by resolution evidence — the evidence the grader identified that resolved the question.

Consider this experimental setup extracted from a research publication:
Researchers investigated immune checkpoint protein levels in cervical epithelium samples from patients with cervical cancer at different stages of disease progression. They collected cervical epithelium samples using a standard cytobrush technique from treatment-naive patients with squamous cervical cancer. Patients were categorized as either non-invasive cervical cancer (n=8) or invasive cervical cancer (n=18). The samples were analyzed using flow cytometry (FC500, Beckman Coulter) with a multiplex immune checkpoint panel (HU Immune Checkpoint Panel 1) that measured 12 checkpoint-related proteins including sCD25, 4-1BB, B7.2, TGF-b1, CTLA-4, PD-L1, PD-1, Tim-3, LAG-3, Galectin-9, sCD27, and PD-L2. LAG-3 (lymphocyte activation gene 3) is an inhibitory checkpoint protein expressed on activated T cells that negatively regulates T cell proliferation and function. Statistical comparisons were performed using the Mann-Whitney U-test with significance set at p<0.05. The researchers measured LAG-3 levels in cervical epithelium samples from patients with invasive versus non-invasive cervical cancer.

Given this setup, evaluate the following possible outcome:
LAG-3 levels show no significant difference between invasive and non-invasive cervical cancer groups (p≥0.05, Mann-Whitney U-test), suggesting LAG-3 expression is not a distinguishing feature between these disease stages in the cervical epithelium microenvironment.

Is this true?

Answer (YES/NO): NO